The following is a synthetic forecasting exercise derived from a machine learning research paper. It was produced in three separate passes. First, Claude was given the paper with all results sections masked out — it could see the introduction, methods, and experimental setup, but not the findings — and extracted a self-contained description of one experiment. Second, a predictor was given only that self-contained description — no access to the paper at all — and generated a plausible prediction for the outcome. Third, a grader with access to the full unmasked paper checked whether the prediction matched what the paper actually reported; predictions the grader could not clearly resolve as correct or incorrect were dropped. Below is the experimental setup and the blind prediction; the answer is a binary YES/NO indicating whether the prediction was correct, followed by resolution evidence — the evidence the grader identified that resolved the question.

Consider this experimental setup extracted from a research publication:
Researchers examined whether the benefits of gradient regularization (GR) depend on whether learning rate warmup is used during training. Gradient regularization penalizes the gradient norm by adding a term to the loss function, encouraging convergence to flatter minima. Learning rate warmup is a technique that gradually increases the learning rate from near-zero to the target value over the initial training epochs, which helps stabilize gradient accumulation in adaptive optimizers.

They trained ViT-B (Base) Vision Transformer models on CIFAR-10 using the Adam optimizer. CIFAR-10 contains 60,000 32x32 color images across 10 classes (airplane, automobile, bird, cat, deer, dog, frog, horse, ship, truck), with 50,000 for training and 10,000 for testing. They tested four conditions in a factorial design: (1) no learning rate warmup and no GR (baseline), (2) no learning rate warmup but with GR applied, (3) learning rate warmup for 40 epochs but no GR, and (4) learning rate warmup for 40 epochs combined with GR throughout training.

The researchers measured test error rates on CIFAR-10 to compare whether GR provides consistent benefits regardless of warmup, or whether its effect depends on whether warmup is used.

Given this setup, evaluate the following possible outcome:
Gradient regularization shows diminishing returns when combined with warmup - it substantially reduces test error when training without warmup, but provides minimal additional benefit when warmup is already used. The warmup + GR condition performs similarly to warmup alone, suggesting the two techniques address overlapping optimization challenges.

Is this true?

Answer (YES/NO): NO